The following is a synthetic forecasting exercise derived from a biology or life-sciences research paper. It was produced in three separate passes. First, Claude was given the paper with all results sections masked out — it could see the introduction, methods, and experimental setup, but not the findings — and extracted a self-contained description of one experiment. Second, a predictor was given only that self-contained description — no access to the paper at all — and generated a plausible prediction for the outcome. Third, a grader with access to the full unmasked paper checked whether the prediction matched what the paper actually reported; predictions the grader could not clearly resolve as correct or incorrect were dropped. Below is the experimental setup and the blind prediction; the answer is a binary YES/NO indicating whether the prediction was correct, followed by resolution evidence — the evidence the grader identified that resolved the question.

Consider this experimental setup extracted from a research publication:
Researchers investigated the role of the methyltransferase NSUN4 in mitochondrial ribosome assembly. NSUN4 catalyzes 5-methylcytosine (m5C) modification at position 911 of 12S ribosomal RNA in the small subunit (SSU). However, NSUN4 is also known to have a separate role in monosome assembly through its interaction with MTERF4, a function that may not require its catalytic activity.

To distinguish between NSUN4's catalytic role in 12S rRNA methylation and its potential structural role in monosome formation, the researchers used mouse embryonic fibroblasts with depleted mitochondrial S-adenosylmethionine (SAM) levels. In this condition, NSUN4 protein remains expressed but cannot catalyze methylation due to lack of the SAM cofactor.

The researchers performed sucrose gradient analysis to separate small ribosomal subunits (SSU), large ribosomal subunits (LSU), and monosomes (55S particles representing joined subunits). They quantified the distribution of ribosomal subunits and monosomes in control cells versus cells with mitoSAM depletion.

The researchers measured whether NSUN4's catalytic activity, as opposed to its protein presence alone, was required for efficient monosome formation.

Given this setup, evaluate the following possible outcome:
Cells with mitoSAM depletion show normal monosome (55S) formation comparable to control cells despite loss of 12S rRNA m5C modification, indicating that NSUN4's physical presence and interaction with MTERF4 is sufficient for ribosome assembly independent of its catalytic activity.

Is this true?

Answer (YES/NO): NO